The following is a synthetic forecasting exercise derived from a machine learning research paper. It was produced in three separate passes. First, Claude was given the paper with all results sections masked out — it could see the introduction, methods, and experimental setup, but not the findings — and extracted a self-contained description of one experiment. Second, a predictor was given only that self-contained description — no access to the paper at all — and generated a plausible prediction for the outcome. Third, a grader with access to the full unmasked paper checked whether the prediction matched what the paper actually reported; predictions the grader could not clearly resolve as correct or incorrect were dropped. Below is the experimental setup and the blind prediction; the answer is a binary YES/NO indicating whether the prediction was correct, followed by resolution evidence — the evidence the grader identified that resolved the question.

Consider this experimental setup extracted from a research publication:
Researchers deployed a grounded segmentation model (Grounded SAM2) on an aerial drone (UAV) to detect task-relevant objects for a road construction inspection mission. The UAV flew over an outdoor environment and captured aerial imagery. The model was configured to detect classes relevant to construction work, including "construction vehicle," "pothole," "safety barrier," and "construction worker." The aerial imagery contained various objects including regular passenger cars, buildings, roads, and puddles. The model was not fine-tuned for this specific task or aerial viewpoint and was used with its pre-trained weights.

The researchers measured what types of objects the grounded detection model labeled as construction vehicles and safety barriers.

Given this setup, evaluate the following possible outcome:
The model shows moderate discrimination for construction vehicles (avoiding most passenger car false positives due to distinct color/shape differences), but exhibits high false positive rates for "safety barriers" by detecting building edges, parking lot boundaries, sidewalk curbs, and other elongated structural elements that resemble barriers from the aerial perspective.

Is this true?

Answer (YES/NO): NO